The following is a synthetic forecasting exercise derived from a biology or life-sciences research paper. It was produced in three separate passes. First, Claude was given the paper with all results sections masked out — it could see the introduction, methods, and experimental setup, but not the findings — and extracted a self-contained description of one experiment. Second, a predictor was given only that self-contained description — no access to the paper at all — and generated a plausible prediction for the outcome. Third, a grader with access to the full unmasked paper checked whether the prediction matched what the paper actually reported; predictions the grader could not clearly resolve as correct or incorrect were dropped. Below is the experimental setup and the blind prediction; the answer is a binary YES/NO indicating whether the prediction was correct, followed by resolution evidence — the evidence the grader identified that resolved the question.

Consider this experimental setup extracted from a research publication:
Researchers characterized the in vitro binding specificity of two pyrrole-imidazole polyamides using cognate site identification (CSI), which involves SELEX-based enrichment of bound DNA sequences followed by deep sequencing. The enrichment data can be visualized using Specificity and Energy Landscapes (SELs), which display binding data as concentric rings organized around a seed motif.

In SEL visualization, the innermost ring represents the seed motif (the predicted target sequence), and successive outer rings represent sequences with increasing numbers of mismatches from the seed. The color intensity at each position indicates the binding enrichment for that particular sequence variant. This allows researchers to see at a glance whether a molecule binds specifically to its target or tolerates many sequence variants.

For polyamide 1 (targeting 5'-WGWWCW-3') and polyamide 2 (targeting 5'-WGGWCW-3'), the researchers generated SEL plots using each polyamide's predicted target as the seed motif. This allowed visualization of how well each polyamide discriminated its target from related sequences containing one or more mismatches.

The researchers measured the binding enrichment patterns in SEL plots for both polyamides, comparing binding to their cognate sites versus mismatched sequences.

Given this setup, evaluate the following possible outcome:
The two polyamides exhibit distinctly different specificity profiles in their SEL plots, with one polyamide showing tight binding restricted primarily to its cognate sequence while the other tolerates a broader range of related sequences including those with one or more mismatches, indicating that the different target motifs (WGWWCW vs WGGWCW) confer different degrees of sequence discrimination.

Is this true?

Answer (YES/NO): NO